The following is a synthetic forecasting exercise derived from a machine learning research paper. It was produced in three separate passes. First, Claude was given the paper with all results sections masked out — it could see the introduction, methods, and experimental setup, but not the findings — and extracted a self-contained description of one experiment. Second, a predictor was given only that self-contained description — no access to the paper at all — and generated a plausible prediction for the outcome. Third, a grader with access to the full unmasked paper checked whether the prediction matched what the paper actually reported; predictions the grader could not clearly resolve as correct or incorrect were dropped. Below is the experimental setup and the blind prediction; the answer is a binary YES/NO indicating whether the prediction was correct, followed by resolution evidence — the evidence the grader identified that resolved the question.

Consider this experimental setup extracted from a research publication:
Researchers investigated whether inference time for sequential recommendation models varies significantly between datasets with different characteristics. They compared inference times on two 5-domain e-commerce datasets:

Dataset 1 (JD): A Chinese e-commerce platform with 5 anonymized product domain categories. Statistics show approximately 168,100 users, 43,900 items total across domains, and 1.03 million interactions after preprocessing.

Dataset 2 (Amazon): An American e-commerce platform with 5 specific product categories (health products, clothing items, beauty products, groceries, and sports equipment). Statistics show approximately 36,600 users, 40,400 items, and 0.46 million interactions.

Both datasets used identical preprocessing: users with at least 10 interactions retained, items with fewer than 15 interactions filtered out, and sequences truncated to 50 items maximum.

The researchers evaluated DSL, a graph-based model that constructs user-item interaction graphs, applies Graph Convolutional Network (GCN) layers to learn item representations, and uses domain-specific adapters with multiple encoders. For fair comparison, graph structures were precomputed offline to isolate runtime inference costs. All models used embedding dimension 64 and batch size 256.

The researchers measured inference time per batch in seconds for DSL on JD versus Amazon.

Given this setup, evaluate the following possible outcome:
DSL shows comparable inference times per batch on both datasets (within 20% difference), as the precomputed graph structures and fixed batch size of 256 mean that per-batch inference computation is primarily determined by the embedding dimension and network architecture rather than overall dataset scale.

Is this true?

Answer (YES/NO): NO